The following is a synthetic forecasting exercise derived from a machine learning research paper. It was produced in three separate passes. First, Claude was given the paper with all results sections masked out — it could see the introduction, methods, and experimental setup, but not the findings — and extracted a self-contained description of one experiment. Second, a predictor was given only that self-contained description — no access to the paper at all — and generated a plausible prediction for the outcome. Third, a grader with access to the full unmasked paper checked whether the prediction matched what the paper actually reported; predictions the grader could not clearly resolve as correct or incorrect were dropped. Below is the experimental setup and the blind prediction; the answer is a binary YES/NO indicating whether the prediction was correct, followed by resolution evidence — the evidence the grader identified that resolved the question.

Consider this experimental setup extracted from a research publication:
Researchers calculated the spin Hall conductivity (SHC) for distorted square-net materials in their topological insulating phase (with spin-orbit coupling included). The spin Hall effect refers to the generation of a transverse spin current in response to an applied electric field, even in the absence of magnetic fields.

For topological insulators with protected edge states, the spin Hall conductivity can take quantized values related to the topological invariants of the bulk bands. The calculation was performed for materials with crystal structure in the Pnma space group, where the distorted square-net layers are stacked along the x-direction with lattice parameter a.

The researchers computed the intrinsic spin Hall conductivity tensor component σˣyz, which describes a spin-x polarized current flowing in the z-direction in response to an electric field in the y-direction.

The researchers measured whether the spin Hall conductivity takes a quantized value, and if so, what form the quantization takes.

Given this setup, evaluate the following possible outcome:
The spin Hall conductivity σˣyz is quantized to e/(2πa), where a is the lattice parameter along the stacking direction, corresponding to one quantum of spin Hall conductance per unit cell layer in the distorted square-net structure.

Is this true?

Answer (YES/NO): NO